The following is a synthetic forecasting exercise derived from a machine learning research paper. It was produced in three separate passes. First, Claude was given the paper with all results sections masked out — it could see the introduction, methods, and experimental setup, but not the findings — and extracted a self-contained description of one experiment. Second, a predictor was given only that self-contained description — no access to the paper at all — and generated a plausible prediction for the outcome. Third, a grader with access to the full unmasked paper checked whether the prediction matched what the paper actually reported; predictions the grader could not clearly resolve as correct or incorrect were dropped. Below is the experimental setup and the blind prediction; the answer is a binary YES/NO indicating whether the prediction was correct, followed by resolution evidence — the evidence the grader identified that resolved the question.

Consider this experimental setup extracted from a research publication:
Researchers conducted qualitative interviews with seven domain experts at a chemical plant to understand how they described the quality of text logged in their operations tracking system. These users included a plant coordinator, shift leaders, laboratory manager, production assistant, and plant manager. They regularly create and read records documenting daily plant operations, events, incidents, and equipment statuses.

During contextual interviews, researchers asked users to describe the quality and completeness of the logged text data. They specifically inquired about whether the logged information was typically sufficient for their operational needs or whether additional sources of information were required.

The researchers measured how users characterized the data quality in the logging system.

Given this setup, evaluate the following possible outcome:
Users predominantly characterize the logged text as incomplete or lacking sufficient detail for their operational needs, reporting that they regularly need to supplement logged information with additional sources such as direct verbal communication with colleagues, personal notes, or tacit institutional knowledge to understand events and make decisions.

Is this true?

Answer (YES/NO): NO